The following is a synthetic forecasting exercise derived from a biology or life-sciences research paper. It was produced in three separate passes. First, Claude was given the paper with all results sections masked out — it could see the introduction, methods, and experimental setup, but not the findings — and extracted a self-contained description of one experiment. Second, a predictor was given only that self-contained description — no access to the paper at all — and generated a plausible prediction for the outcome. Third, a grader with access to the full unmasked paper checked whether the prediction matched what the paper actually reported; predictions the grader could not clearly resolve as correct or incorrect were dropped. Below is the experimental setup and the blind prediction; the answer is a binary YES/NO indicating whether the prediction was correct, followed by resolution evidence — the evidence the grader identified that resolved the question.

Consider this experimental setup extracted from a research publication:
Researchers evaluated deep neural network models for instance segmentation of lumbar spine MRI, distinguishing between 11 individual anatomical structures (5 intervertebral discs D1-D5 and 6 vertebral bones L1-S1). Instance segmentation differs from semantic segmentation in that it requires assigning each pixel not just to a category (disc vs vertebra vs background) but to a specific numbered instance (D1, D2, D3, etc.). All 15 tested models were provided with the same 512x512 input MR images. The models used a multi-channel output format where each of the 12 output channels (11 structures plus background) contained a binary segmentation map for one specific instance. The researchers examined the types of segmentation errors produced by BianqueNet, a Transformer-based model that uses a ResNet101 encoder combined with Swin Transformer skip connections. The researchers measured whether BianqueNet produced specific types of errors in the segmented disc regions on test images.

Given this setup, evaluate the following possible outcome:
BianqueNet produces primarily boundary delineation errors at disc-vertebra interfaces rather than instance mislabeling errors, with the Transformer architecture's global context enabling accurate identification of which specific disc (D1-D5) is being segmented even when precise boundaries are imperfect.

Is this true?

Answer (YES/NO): NO